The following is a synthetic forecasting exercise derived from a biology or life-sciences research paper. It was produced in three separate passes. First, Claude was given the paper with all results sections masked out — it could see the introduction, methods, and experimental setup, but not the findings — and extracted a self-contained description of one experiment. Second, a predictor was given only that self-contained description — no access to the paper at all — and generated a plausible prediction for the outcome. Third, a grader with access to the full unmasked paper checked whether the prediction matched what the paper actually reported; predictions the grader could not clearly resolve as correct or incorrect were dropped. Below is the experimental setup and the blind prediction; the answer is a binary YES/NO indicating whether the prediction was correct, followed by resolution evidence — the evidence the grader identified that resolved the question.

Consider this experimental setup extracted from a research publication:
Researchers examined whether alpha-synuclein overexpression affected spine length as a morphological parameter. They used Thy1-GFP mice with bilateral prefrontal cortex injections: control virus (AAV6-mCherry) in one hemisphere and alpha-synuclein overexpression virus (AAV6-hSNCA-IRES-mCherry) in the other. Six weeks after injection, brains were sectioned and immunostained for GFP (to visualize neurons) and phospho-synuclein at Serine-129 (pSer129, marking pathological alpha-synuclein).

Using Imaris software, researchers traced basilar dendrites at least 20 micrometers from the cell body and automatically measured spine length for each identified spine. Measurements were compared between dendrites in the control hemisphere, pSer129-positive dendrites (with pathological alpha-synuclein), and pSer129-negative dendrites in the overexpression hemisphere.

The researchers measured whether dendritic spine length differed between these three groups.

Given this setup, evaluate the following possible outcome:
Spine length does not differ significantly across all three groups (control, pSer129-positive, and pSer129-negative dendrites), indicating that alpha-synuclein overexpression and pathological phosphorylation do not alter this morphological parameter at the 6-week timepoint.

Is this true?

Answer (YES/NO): NO